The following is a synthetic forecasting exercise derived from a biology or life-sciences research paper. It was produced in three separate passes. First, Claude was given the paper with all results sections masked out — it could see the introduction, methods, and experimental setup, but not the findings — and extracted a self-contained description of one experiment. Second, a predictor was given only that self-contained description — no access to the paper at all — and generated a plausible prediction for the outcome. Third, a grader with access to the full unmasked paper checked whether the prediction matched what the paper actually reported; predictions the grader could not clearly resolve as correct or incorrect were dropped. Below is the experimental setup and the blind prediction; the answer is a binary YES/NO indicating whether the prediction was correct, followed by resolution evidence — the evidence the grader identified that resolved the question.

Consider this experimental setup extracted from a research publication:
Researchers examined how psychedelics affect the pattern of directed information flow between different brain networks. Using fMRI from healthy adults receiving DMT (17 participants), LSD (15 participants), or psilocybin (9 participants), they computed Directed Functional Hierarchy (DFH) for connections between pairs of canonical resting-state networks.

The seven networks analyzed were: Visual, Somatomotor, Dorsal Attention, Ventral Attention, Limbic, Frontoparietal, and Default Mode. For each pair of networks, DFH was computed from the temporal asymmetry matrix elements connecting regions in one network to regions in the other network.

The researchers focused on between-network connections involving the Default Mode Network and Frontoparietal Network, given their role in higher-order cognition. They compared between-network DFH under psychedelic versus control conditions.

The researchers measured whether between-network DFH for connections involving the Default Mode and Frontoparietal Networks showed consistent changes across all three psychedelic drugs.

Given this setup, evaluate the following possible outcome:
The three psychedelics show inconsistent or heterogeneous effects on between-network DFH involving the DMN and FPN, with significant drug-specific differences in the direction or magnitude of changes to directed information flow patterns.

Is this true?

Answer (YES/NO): NO